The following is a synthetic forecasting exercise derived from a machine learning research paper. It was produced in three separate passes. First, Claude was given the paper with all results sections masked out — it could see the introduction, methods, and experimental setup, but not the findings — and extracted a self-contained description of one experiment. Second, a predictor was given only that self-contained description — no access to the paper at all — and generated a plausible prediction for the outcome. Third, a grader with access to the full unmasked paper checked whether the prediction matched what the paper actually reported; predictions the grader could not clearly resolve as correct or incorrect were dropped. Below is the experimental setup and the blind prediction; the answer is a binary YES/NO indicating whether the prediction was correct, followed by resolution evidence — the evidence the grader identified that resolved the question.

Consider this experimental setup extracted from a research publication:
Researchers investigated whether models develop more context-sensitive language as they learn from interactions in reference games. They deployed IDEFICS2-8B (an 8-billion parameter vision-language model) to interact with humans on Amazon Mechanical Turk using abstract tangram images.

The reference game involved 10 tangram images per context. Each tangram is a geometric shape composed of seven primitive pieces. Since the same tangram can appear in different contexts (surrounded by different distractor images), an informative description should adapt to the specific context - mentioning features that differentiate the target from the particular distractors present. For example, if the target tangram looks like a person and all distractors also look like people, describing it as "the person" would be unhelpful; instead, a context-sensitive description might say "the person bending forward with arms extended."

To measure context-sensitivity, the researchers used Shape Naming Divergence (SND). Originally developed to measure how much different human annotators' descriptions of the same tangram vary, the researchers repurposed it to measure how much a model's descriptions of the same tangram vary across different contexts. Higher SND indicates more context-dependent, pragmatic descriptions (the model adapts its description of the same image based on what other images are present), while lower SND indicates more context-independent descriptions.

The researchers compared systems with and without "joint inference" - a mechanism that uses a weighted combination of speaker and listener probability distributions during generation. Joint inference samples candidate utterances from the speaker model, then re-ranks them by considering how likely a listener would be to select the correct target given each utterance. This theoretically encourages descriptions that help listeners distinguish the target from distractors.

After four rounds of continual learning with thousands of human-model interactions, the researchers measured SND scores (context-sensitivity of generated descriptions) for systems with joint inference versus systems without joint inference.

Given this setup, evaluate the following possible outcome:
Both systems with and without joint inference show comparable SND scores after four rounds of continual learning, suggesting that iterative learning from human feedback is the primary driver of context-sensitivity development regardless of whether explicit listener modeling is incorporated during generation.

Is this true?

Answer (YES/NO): NO